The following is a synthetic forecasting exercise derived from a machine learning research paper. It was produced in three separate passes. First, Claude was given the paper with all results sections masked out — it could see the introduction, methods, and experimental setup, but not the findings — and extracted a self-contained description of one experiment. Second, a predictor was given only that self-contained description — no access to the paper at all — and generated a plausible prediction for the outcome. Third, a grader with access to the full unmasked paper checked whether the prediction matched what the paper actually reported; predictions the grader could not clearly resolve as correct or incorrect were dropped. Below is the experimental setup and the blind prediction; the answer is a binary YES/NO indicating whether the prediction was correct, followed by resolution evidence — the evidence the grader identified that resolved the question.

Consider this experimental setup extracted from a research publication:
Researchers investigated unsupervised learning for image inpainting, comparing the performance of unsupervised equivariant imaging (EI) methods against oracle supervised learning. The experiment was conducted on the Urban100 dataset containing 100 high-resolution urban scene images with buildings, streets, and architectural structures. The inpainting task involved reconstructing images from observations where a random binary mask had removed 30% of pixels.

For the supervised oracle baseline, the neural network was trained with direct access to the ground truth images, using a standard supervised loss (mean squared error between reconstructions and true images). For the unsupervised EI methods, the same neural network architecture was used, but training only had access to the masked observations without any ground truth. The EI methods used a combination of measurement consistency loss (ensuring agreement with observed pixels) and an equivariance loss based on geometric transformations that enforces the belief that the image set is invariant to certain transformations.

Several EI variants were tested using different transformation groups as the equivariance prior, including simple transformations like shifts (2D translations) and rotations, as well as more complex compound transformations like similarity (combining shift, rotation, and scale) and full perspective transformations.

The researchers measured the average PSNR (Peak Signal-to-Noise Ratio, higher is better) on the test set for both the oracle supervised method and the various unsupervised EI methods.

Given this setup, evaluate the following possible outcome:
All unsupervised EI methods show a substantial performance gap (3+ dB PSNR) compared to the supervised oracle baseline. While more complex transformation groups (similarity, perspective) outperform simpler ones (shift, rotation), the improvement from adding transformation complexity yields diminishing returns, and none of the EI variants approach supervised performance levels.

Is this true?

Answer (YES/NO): NO